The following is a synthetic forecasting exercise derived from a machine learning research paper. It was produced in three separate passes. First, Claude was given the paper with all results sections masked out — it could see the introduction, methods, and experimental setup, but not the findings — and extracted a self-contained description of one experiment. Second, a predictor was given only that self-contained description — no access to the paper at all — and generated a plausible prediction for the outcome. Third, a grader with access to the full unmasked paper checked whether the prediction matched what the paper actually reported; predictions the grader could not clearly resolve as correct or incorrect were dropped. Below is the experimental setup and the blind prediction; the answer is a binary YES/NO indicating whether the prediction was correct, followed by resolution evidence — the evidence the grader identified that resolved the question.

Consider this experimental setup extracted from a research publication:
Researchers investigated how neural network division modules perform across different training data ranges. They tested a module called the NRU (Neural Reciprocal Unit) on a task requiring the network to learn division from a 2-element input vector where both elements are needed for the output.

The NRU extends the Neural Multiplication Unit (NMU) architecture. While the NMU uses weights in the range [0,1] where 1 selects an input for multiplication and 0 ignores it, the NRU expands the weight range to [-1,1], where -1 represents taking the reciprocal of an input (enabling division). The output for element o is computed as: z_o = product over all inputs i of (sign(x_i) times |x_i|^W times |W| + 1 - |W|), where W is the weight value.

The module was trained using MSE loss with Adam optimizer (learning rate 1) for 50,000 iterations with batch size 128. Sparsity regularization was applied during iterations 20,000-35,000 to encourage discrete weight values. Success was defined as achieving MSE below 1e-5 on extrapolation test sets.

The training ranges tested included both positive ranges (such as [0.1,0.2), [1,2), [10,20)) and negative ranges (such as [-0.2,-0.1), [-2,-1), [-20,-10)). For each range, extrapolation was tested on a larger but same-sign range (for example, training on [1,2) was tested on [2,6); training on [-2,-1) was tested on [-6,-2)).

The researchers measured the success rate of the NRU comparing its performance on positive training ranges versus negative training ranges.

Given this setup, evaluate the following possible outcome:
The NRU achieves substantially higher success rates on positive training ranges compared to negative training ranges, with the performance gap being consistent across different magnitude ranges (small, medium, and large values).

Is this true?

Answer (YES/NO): NO